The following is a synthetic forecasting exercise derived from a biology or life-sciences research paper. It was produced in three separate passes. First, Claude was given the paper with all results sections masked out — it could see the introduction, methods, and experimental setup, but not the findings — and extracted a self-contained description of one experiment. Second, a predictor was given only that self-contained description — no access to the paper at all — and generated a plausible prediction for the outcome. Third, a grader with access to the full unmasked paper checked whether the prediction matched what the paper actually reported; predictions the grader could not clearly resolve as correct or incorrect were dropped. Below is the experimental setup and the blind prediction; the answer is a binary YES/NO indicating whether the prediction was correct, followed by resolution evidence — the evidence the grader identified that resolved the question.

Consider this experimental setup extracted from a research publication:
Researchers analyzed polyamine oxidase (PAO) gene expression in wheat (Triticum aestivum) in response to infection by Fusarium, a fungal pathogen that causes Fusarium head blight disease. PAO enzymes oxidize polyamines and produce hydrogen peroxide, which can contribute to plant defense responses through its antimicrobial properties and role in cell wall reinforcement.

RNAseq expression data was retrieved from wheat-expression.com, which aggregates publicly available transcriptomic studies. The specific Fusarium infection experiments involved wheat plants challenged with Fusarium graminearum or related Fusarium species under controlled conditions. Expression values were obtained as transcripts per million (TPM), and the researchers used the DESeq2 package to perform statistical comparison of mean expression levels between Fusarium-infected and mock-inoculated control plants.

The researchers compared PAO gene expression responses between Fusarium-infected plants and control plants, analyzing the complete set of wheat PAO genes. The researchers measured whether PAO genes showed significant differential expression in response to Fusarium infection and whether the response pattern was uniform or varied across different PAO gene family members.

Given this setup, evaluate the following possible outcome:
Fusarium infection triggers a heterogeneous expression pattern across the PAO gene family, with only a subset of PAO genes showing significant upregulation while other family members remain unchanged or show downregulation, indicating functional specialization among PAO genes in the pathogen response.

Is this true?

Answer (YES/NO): YES